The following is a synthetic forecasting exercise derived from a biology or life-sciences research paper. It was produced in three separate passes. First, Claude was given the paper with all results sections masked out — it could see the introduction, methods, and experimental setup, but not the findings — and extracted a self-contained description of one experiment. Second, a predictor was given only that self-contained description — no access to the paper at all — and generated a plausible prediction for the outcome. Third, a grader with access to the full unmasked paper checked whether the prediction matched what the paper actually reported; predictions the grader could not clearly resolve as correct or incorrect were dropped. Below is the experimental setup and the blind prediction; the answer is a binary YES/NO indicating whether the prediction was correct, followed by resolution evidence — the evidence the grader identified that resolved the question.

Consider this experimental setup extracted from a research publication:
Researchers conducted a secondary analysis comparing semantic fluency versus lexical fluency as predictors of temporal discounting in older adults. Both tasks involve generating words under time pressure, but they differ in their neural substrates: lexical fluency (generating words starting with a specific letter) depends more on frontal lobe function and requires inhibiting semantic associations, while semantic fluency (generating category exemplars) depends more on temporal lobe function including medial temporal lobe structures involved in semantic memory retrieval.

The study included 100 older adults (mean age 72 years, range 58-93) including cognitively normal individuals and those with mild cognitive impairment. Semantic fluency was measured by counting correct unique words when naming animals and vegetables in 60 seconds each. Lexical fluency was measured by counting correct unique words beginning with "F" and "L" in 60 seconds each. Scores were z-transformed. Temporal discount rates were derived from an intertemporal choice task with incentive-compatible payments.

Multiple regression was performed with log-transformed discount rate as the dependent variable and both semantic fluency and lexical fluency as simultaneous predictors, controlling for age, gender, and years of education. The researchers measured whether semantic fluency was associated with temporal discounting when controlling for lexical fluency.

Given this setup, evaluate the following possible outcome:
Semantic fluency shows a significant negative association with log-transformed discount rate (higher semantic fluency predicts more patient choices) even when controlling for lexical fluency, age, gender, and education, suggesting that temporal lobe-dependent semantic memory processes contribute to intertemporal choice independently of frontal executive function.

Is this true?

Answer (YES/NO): YES